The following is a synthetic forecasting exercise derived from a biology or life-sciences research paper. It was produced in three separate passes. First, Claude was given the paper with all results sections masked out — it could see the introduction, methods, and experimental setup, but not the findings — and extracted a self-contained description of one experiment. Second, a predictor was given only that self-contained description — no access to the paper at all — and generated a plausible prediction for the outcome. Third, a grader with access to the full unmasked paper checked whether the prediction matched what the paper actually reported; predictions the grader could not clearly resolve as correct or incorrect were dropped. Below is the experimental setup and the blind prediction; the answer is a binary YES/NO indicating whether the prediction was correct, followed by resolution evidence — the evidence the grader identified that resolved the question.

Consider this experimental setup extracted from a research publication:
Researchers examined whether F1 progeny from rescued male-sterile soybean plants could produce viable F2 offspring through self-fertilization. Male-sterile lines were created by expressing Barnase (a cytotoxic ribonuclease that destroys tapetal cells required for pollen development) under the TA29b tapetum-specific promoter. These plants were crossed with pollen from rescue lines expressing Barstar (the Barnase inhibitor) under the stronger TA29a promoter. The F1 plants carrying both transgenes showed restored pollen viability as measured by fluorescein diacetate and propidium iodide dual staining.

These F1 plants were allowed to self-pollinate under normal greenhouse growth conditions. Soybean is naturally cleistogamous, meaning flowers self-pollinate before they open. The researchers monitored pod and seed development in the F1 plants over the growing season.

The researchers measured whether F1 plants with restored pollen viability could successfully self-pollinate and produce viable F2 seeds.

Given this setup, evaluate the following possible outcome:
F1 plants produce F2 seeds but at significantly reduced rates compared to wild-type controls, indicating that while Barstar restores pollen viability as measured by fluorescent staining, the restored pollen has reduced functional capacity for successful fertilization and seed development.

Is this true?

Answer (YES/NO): NO